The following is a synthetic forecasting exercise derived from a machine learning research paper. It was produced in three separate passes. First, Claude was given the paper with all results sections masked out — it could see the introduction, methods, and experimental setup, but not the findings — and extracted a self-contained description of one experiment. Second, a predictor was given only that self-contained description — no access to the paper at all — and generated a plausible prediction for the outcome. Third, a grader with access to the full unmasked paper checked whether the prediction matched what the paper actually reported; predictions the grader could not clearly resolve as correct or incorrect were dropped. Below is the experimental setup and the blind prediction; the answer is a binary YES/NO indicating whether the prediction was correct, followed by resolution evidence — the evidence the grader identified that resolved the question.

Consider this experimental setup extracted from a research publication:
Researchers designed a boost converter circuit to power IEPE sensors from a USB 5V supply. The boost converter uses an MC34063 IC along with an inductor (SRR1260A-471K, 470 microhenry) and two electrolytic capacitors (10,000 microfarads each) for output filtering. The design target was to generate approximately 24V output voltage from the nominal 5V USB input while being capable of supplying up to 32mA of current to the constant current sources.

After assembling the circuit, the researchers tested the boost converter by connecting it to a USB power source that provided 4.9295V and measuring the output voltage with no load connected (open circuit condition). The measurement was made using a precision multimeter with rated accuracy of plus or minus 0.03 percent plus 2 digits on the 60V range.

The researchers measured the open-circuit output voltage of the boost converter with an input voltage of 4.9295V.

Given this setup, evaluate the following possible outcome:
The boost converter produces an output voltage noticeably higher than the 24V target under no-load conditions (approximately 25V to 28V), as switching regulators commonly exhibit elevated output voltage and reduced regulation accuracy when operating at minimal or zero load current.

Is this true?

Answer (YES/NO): NO